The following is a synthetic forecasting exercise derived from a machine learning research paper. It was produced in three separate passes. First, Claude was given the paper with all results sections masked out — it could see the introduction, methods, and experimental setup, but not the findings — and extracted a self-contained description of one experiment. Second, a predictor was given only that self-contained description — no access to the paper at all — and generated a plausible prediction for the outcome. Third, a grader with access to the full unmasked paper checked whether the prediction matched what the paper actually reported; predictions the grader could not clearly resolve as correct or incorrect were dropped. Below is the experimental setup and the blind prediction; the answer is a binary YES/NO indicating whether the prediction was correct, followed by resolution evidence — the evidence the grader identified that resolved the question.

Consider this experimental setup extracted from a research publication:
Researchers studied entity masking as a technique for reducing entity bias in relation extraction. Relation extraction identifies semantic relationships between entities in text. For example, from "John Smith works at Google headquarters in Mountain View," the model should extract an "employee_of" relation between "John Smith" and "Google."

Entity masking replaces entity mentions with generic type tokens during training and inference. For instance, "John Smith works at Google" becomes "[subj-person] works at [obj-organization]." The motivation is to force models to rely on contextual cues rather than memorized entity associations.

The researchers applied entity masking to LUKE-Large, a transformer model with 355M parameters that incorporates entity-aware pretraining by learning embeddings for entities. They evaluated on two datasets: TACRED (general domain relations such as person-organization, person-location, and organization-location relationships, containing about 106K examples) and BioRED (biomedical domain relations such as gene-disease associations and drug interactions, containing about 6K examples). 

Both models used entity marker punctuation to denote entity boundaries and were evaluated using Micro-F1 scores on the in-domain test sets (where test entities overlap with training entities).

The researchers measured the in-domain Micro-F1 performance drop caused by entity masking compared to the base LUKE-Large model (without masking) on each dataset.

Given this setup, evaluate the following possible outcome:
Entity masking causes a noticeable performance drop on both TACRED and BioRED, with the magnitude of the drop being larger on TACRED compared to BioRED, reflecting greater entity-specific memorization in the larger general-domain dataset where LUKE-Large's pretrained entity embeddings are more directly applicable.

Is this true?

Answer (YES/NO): YES